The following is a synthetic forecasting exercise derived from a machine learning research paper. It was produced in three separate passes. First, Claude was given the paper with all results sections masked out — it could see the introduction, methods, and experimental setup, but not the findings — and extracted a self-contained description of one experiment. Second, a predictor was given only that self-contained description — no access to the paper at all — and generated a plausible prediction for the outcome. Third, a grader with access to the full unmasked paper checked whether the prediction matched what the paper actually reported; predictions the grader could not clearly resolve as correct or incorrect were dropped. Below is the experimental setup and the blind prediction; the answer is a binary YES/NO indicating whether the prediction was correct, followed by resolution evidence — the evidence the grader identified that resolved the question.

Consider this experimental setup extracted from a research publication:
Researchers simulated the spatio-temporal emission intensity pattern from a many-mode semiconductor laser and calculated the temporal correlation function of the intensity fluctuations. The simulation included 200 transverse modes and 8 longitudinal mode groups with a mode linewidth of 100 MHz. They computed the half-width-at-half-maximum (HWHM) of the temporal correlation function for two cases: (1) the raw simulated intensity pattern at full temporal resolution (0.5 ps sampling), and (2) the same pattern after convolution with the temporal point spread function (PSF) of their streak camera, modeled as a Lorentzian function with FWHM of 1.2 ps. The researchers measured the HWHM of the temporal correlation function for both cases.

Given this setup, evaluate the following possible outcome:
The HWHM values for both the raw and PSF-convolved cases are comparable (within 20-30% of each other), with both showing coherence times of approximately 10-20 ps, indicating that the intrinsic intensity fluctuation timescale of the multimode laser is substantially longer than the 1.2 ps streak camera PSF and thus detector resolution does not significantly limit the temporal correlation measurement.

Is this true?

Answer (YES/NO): NO